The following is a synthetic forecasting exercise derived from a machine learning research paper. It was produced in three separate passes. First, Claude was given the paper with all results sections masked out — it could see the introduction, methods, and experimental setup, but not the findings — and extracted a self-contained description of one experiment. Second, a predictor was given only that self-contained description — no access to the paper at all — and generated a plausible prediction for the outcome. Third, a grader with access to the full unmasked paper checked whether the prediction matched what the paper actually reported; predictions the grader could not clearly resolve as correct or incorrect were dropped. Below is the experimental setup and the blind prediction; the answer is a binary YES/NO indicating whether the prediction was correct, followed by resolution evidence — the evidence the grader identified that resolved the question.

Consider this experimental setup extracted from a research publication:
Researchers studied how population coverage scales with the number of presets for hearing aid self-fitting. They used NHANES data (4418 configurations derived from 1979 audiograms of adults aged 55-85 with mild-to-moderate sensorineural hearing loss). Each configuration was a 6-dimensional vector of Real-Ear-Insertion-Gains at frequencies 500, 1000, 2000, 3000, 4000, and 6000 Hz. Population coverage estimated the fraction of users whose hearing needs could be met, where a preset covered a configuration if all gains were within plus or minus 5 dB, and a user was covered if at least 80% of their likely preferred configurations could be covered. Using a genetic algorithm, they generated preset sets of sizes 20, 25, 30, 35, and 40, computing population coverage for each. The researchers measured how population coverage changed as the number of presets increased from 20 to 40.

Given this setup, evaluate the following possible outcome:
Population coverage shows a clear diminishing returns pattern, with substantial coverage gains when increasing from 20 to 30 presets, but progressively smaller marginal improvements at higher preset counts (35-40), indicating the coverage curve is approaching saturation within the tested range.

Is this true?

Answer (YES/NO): YES